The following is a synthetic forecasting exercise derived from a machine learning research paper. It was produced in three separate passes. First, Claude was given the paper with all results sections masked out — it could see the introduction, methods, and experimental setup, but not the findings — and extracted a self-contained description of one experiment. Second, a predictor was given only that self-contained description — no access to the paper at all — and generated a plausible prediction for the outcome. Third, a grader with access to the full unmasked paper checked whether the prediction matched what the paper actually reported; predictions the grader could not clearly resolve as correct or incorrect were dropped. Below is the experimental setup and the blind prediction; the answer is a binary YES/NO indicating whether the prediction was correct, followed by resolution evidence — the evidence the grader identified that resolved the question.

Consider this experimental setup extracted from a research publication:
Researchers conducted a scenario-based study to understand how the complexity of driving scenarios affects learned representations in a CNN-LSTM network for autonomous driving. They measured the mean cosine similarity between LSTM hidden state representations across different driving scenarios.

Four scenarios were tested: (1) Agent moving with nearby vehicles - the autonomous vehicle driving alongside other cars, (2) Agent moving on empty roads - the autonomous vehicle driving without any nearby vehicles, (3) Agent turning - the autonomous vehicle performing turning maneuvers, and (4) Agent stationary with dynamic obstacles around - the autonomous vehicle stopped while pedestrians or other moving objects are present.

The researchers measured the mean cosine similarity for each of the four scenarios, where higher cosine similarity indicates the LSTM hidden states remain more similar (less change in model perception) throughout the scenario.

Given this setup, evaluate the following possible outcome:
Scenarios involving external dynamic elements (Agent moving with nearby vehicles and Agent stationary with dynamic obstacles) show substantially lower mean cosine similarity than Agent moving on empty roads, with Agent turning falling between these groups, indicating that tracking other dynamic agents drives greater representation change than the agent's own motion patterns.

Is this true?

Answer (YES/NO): NO